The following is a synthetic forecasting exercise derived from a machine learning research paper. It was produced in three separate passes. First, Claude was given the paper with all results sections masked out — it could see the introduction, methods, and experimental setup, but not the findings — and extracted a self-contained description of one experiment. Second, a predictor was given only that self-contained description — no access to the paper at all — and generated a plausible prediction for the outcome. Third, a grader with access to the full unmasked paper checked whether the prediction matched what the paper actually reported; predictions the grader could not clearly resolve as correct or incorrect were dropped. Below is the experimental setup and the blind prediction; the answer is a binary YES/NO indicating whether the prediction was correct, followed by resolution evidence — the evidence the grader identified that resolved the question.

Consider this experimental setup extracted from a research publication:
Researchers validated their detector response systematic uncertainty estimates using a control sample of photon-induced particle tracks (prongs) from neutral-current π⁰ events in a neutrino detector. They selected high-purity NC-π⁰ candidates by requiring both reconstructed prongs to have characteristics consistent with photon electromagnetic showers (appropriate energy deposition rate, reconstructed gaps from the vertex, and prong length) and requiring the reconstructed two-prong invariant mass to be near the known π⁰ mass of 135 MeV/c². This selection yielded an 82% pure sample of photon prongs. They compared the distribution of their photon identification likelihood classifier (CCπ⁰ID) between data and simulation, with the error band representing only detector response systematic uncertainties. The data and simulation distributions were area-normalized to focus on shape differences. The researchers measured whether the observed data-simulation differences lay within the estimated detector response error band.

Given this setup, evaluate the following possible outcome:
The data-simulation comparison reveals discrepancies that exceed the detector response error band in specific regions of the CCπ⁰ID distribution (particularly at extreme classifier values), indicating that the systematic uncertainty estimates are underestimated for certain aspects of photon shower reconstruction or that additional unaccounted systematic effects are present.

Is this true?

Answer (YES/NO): NO